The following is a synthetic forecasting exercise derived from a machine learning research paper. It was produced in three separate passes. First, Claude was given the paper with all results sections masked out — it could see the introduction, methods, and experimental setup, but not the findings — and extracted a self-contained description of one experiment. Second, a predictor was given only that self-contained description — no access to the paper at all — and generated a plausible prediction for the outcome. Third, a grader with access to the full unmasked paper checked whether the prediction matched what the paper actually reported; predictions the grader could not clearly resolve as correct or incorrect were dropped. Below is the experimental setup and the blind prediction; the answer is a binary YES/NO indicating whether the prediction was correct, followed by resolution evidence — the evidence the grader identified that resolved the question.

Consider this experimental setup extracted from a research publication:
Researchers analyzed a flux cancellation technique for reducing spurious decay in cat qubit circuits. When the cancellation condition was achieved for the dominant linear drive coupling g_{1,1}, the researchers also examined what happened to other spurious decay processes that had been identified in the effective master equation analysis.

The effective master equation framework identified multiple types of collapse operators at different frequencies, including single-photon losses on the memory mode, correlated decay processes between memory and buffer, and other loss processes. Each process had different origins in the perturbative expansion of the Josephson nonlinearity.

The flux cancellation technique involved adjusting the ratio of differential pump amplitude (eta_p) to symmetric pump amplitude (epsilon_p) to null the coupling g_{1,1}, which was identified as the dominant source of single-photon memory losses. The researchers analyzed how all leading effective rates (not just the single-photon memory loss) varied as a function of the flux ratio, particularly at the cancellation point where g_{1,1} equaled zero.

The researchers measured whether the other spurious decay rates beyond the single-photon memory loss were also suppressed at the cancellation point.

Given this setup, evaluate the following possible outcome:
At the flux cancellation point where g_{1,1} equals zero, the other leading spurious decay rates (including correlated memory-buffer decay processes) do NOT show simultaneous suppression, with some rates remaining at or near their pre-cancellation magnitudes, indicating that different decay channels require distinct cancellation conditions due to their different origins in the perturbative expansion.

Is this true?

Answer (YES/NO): YES